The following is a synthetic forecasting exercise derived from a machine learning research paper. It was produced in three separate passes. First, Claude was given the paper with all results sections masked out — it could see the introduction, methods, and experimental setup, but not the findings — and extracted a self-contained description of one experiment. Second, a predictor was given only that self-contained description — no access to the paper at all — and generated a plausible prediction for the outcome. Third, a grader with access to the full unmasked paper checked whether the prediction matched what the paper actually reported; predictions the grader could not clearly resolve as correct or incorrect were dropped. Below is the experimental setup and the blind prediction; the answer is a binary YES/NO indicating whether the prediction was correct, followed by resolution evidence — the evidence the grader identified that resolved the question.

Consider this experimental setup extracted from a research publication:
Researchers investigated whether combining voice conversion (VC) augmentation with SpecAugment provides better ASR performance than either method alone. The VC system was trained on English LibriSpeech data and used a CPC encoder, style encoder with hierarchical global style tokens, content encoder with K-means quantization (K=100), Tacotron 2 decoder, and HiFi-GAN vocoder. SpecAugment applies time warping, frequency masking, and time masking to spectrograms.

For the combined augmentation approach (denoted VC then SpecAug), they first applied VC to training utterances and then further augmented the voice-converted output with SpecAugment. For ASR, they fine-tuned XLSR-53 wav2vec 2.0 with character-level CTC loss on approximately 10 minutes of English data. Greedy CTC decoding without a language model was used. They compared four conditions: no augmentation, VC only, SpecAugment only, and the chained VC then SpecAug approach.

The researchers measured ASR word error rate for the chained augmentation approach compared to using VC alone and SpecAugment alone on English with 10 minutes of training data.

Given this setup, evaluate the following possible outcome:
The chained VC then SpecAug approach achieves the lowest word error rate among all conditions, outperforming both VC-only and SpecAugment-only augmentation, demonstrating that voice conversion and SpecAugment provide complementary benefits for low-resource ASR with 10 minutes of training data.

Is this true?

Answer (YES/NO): YES